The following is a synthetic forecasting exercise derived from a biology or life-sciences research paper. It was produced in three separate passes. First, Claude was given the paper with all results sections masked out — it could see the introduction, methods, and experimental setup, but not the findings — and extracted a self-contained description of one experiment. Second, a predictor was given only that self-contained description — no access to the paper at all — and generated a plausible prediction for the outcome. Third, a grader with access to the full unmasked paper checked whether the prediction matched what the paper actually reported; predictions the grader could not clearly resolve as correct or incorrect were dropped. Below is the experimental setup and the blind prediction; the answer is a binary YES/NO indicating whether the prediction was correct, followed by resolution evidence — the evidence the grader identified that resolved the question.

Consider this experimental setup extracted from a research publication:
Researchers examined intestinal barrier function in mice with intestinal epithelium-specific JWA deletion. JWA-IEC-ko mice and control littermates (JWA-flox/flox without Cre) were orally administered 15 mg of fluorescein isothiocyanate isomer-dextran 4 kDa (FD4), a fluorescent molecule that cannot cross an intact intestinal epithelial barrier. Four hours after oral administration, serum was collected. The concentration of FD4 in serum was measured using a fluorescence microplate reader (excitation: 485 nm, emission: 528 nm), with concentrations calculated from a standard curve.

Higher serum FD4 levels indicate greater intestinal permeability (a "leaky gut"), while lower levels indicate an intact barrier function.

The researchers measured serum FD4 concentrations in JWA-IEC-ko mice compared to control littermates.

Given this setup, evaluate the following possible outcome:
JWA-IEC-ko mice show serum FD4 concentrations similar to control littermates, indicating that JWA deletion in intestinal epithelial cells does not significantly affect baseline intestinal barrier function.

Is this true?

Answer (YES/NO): NO